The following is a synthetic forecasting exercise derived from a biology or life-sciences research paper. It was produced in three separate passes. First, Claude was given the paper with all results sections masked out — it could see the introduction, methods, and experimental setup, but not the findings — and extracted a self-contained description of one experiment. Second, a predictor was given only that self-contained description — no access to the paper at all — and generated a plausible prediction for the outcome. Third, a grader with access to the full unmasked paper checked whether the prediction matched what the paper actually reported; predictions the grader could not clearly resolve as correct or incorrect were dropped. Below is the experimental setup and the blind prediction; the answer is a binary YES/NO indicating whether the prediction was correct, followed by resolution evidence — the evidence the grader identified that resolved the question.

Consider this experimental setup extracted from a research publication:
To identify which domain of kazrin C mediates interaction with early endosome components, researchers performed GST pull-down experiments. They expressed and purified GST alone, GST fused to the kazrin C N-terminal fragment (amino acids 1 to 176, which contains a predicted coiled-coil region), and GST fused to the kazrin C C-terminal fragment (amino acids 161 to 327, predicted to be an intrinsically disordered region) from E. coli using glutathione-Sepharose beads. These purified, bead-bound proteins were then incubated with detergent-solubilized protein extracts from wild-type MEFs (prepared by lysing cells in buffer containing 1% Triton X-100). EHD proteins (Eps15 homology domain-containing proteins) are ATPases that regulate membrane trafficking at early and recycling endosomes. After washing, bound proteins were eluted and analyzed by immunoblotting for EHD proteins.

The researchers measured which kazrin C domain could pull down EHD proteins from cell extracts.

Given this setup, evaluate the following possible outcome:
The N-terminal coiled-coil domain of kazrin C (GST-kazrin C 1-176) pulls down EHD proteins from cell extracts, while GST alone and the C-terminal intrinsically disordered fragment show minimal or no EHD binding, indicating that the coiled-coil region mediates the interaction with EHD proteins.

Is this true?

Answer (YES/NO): NO